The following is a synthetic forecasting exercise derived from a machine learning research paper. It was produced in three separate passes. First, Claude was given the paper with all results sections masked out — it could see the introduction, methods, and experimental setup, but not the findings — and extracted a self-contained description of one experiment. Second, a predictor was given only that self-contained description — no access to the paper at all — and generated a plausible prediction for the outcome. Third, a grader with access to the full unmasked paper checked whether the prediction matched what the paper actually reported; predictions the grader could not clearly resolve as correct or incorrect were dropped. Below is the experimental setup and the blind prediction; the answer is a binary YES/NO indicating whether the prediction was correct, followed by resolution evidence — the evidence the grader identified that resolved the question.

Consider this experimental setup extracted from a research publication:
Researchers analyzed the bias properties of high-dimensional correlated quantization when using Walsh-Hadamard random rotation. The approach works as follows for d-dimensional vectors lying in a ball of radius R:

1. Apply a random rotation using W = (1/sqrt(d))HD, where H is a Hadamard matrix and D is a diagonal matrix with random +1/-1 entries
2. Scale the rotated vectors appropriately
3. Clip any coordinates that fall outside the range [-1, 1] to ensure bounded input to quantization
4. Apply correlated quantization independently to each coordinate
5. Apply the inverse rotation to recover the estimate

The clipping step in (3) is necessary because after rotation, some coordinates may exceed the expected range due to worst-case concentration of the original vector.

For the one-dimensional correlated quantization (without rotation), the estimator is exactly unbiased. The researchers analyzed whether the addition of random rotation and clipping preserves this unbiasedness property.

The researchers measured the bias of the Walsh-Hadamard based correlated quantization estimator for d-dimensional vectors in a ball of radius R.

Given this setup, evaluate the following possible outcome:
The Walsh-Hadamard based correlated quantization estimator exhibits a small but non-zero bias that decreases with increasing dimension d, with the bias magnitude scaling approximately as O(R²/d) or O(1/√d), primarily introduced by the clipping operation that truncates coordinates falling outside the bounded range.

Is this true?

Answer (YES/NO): NO